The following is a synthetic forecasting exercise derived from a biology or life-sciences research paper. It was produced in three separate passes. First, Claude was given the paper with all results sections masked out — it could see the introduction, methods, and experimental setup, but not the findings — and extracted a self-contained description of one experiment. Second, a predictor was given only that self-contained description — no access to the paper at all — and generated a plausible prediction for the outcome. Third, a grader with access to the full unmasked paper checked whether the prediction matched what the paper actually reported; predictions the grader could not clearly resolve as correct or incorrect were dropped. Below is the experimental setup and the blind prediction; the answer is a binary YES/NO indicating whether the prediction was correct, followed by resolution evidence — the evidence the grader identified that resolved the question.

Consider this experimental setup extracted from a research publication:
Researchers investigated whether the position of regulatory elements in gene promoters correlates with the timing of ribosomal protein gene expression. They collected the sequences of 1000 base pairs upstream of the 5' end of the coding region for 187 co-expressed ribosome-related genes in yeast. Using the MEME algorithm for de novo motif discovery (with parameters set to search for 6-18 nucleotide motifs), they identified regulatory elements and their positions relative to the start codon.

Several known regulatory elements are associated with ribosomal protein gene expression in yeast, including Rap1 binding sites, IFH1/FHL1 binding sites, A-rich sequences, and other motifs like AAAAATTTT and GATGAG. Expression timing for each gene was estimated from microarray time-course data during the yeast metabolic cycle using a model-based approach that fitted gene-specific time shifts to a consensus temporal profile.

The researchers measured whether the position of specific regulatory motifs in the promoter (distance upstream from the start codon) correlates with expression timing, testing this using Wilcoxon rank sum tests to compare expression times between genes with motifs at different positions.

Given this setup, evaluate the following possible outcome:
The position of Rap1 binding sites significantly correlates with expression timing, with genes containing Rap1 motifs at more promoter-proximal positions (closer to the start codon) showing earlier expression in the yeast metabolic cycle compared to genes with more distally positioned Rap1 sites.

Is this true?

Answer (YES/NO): YES